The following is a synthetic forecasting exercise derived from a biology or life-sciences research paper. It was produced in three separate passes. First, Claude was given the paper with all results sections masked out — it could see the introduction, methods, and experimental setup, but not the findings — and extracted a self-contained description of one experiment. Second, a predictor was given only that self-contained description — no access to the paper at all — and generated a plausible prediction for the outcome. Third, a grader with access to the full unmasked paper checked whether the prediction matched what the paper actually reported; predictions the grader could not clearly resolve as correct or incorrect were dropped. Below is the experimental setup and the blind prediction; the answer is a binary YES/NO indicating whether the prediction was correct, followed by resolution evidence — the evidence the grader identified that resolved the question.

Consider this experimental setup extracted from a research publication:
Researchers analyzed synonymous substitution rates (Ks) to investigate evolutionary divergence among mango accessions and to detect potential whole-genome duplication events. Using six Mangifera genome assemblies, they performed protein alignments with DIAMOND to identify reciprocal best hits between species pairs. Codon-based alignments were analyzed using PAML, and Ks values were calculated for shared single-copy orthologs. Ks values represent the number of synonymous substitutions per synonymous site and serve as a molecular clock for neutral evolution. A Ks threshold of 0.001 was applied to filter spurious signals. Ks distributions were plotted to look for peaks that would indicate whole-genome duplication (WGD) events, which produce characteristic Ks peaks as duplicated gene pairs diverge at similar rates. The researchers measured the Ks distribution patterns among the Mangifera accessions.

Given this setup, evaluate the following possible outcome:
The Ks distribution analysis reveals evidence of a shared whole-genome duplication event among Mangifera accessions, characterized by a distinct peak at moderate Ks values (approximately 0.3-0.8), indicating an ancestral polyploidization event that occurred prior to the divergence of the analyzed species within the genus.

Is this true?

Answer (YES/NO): NO